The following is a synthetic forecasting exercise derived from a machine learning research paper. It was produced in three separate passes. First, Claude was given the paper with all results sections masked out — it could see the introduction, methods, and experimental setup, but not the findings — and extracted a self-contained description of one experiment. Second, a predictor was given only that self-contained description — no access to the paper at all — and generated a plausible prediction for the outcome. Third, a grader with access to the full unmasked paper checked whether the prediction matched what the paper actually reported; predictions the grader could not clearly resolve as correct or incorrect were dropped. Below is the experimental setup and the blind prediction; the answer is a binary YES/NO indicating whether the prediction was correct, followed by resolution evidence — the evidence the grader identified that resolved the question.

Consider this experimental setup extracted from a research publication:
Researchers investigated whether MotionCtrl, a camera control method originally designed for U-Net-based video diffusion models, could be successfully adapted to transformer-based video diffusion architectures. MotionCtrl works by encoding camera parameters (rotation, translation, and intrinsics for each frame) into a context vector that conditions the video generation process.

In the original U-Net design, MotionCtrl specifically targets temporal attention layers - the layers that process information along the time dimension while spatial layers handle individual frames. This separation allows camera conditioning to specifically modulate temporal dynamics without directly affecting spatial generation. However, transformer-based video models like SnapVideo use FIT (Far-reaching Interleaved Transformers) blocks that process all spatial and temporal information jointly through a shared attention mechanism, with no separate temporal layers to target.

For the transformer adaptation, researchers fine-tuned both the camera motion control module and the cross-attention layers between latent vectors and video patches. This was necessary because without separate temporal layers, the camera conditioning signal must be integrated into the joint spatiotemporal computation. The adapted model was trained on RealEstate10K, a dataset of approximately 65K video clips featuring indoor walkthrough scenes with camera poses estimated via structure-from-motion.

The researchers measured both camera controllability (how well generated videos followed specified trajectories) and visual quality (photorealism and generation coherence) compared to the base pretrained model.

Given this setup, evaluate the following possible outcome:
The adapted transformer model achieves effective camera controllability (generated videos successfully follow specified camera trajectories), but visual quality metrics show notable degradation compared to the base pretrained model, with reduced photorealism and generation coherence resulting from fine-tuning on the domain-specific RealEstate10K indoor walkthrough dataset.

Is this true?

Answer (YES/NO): NO